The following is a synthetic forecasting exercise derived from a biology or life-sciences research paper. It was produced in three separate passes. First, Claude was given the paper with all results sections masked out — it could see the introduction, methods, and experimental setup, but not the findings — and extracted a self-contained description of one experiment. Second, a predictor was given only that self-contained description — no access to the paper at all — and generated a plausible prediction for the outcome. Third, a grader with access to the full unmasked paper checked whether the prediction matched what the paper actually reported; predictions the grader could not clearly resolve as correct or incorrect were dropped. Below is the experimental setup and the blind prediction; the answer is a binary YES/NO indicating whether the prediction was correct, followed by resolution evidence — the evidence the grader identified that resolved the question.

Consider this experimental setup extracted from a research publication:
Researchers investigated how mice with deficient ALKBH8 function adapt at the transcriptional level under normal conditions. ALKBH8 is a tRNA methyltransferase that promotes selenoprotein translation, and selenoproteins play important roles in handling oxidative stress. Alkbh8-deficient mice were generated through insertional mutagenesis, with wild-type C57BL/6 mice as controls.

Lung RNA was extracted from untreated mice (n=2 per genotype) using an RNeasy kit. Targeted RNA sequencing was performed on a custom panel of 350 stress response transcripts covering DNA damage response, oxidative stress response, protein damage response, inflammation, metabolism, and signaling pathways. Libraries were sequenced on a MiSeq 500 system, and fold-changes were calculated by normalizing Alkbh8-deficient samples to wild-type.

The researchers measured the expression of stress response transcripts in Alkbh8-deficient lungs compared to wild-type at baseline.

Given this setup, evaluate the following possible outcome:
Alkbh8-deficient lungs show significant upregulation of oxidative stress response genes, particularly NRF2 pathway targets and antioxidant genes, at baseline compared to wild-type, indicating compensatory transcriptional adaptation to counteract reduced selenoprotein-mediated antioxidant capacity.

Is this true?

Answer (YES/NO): NO